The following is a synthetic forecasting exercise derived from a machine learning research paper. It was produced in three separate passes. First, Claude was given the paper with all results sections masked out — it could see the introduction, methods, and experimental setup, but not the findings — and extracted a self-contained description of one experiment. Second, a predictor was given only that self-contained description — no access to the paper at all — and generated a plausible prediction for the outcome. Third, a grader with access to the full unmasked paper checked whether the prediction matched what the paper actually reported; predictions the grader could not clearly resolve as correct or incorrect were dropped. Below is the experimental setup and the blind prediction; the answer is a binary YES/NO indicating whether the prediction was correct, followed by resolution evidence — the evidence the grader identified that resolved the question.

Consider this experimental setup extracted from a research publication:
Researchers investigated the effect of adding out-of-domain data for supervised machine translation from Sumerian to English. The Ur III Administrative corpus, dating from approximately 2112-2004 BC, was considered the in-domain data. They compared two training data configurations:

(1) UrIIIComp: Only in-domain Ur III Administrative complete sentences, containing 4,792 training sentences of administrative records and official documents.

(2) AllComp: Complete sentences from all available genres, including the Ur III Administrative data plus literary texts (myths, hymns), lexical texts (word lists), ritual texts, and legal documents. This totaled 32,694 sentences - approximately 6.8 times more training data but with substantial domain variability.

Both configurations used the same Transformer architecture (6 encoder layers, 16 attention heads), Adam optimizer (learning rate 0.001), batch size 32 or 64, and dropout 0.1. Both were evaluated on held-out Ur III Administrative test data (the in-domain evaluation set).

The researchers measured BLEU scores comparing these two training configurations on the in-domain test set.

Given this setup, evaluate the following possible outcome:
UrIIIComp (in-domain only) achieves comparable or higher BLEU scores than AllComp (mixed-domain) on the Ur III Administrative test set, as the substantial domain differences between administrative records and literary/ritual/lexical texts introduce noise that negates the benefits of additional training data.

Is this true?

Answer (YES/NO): NO